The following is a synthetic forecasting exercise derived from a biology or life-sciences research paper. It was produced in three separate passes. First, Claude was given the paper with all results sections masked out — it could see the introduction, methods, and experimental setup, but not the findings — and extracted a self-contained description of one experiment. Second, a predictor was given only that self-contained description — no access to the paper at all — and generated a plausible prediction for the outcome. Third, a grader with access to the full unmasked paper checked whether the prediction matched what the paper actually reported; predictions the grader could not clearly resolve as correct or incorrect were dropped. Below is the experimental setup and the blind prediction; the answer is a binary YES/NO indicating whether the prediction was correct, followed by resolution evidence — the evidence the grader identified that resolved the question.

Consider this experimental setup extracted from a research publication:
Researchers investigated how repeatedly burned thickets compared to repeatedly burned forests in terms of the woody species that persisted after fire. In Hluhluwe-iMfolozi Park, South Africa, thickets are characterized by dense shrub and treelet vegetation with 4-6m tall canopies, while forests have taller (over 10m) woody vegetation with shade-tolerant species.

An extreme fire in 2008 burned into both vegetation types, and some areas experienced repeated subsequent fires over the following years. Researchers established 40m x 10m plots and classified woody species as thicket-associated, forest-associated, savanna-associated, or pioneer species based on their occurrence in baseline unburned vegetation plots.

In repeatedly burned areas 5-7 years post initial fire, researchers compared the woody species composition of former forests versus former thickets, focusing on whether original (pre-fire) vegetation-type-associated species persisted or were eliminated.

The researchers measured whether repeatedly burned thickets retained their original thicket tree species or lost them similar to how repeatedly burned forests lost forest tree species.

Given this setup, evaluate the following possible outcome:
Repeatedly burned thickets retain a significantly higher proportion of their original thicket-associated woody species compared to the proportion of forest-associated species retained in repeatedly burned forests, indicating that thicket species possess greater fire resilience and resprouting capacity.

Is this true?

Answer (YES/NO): YES